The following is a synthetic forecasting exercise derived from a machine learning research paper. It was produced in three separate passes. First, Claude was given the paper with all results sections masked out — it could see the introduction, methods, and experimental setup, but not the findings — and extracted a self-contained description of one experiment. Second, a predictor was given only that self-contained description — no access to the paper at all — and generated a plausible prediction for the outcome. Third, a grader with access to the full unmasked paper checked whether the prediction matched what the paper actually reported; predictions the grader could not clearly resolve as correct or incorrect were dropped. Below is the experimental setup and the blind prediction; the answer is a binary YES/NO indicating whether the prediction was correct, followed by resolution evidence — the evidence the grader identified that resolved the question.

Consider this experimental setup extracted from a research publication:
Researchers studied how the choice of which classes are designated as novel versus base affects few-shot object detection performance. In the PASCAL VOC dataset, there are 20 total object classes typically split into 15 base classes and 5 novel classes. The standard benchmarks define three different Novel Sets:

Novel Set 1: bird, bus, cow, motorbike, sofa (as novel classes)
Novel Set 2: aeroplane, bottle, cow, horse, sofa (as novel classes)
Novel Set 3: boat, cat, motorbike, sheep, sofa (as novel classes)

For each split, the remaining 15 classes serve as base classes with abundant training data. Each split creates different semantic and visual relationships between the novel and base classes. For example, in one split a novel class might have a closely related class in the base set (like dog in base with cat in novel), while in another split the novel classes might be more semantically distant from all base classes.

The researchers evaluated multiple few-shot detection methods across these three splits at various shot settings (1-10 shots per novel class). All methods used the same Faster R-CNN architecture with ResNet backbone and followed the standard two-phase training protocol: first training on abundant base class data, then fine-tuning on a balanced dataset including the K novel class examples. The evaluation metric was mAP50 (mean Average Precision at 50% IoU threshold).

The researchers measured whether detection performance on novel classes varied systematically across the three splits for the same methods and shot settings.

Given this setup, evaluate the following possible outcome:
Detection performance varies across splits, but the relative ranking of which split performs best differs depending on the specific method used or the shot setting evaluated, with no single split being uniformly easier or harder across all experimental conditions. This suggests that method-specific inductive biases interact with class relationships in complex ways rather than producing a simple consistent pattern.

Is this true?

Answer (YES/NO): YES